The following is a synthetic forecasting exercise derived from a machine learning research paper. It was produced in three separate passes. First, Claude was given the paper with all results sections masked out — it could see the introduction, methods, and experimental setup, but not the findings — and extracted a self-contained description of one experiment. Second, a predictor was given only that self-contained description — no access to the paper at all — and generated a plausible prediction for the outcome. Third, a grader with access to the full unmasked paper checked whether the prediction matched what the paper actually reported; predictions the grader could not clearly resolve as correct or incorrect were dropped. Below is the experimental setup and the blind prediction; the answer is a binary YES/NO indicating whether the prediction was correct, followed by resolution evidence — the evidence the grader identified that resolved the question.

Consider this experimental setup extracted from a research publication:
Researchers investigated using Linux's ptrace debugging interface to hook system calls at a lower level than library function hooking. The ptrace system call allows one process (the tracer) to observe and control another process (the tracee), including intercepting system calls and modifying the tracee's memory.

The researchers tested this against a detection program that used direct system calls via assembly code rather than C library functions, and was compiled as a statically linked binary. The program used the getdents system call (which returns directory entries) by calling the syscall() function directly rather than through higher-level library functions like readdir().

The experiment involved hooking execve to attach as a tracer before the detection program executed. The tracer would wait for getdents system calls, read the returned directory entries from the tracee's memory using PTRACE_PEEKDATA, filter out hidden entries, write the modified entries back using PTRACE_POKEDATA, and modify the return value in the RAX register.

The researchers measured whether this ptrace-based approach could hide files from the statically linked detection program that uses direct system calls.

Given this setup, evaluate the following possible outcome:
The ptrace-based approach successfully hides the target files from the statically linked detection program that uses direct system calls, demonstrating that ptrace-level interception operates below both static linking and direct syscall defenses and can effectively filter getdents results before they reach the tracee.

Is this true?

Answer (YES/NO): YES